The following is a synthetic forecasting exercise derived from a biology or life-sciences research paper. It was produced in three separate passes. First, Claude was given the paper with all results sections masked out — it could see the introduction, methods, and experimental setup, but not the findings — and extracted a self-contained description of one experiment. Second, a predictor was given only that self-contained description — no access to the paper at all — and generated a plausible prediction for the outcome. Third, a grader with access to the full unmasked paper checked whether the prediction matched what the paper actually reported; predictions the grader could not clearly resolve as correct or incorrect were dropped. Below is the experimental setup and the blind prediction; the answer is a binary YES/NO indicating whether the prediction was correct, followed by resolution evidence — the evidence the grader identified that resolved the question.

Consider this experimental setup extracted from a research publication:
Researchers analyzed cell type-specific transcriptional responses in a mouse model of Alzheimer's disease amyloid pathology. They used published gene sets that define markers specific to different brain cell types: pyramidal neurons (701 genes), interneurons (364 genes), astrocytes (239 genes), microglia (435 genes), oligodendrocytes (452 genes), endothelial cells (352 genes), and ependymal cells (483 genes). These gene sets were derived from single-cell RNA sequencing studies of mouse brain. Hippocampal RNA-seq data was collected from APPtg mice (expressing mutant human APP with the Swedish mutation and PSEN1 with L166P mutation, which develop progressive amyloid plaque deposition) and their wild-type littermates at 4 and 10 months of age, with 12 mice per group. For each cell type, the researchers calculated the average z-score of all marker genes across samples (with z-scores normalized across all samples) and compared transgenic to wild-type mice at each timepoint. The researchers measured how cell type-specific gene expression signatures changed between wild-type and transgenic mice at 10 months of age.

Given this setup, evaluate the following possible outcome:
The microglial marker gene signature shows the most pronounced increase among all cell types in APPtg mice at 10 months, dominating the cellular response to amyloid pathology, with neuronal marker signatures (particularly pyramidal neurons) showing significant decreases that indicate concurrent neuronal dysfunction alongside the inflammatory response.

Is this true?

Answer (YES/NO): NO